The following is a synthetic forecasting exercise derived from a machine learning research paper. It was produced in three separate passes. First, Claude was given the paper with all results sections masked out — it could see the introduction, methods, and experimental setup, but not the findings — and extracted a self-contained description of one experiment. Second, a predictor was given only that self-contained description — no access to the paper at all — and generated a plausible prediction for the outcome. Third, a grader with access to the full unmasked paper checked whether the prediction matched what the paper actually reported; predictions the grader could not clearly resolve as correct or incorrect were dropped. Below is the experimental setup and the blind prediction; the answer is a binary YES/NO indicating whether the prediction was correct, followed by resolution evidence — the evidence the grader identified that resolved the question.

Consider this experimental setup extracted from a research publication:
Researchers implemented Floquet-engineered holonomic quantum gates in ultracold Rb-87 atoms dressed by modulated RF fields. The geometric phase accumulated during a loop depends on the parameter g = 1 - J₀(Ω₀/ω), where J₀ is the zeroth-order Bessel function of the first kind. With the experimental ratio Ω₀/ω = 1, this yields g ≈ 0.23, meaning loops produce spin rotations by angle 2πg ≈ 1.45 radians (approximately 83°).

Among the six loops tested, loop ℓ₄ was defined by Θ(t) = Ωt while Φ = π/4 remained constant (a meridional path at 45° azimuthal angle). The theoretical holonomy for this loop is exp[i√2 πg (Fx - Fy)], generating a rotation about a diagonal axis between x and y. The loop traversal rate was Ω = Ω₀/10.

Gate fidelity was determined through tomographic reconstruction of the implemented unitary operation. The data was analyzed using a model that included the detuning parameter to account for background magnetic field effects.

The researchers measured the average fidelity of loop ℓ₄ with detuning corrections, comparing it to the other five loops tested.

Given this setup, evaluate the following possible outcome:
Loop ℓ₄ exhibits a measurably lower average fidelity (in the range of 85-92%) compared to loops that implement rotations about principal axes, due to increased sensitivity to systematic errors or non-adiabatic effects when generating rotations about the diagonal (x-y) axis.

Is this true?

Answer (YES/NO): NO